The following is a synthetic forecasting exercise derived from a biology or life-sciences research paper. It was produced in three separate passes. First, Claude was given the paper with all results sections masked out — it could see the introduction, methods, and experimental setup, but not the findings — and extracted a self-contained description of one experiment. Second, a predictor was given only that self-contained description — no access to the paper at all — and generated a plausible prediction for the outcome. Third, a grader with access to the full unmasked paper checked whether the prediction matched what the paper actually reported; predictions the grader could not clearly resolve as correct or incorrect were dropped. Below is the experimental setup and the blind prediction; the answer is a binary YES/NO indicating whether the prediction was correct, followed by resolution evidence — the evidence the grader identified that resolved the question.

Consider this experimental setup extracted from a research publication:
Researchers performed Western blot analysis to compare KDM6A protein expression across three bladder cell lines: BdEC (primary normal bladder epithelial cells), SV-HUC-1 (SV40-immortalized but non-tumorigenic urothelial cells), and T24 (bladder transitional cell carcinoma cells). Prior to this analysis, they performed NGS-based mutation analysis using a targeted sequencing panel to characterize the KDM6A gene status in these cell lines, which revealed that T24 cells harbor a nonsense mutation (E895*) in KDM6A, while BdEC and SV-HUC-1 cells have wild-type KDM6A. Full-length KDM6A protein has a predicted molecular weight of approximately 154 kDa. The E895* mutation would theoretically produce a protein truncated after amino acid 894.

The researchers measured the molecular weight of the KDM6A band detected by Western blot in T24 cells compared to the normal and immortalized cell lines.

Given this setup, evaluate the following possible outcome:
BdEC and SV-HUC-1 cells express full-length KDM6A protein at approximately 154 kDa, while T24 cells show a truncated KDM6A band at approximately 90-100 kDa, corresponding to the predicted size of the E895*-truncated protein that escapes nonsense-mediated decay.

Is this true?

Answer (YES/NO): NO